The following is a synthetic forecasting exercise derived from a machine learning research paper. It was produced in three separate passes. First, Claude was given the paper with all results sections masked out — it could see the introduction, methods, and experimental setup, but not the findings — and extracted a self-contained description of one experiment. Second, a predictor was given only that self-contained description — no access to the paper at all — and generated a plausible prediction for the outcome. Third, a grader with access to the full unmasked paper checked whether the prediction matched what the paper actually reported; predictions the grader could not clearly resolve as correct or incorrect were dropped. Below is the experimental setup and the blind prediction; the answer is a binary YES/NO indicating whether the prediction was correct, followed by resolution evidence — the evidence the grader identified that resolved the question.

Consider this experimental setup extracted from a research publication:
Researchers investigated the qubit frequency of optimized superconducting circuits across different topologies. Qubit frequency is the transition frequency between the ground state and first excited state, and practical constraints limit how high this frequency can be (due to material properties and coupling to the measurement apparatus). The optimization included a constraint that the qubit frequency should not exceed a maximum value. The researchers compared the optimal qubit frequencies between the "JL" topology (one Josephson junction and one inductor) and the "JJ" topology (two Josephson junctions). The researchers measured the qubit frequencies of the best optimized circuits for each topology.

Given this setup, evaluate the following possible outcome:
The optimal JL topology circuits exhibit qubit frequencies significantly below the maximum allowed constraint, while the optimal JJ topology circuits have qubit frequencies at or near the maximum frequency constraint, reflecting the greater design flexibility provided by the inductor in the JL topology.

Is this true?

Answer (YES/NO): NO